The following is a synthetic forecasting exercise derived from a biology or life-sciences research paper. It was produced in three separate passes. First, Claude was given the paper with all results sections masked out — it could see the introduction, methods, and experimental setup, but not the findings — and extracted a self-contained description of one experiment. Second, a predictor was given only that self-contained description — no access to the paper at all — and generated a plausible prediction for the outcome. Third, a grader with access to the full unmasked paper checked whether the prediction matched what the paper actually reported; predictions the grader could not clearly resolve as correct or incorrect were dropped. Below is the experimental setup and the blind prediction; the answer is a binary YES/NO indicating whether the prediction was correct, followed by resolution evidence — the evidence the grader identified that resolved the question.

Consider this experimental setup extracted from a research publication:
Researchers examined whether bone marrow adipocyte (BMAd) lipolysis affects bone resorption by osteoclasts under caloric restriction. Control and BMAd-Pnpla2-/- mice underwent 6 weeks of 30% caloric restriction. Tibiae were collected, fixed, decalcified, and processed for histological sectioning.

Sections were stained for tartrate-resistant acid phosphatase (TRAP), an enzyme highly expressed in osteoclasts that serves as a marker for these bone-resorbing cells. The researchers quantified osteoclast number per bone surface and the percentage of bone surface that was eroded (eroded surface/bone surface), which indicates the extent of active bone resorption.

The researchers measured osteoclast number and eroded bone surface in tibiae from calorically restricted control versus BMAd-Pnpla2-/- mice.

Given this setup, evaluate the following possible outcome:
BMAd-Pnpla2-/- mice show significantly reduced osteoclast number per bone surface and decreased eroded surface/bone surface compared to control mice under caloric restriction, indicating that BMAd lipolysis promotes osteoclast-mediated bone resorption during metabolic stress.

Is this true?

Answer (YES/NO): NO